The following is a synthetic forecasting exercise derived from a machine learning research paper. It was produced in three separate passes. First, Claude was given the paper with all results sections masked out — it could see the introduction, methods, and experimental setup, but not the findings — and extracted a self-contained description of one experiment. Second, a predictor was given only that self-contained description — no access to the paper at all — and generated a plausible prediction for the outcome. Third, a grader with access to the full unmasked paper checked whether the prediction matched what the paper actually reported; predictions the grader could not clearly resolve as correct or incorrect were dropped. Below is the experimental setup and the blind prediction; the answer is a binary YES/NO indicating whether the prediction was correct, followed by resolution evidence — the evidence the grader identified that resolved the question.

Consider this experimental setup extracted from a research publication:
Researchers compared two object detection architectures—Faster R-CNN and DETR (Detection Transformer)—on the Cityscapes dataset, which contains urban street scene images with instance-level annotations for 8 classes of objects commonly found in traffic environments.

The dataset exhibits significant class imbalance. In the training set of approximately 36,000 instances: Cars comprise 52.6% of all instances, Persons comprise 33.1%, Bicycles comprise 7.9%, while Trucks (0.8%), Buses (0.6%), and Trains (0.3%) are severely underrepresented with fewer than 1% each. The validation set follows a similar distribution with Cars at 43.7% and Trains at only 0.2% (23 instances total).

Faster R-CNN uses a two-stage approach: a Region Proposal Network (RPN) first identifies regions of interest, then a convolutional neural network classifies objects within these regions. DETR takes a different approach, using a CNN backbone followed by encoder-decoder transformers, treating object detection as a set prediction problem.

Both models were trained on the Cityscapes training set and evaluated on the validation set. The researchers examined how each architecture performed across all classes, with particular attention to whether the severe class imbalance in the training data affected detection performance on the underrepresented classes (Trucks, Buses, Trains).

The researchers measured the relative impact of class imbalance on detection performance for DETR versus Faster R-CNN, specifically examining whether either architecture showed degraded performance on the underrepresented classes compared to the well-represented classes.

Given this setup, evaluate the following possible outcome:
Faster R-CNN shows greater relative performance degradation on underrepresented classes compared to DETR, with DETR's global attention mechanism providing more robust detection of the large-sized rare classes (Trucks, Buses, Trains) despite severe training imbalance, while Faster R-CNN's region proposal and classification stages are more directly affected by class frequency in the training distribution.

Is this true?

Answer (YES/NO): NO